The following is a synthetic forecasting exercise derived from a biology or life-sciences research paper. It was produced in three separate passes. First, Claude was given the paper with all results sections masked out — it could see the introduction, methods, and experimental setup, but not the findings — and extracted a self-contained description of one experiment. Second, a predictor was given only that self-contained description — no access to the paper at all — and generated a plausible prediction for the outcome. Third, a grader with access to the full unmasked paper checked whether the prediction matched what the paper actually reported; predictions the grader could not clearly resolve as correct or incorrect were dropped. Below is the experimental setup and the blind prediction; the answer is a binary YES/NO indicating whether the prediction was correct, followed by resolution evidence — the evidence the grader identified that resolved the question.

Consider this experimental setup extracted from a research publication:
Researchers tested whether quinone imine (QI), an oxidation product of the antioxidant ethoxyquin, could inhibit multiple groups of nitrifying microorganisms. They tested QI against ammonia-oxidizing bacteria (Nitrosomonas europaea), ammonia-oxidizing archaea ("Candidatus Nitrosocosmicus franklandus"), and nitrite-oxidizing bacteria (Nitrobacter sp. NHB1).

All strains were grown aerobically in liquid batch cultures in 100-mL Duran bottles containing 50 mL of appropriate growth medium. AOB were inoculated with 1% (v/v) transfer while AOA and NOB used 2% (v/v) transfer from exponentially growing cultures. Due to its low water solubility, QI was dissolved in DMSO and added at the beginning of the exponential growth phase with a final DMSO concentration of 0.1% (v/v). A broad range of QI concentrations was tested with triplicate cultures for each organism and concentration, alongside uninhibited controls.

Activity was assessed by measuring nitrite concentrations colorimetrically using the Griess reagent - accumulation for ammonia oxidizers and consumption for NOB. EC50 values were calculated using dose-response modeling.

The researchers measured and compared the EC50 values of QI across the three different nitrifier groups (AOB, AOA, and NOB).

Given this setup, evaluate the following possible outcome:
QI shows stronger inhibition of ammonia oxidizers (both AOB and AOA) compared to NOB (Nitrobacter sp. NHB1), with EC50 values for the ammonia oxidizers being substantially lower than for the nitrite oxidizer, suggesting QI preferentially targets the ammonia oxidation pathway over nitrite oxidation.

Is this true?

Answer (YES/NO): NO